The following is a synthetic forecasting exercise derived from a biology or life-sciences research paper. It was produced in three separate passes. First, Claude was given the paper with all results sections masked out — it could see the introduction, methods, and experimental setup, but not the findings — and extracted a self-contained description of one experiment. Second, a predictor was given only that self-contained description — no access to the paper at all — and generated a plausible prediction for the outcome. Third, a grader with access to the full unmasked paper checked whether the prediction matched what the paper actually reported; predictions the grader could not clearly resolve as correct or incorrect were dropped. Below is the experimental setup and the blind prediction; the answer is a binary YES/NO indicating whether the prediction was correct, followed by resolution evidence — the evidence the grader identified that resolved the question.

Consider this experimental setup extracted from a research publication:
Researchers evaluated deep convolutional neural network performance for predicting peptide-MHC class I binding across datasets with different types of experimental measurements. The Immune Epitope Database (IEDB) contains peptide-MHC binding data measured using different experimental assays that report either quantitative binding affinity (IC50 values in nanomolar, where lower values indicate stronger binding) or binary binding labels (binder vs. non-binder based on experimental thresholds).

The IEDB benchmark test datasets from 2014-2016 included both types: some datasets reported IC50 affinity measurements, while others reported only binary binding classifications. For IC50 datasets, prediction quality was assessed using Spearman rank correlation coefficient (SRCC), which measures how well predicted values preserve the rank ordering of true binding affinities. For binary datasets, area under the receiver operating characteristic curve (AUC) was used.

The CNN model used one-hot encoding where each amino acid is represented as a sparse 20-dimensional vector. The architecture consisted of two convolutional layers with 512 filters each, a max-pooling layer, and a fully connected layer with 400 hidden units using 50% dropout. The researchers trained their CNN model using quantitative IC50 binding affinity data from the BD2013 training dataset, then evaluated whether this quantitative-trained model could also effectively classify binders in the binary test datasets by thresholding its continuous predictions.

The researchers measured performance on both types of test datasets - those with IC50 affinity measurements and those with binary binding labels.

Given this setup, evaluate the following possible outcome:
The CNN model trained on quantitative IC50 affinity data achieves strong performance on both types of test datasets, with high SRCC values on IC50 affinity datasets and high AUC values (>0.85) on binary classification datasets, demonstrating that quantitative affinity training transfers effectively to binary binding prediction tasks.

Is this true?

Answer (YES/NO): NO